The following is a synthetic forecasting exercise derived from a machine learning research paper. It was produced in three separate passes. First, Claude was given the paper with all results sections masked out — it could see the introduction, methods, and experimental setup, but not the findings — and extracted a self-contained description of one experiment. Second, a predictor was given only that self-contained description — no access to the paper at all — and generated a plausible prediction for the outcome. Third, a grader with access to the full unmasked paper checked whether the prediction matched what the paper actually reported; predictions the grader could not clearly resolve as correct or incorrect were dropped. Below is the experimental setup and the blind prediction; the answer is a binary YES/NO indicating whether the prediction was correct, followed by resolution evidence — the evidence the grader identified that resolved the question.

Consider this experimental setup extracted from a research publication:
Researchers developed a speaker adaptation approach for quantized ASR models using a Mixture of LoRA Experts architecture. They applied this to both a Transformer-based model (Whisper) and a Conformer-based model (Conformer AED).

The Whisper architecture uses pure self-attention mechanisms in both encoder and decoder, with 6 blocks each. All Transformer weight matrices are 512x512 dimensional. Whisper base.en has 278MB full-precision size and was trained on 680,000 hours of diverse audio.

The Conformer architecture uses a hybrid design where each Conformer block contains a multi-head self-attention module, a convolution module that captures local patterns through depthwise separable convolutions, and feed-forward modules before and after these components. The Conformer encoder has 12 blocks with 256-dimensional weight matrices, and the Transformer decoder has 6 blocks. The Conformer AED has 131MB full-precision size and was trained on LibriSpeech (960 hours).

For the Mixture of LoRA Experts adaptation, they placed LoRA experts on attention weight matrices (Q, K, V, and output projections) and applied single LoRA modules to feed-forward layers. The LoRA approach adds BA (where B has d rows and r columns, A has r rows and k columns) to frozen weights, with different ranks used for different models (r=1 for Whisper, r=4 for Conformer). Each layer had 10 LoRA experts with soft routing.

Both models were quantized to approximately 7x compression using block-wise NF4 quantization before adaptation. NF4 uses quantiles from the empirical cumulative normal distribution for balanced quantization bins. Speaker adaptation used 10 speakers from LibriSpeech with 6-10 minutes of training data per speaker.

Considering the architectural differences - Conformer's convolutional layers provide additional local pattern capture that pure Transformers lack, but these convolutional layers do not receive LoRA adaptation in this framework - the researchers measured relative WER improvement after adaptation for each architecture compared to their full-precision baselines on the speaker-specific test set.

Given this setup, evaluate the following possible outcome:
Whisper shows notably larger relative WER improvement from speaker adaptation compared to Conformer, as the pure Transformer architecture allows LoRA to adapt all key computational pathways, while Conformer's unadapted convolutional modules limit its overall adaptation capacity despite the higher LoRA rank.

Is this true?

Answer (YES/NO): NO